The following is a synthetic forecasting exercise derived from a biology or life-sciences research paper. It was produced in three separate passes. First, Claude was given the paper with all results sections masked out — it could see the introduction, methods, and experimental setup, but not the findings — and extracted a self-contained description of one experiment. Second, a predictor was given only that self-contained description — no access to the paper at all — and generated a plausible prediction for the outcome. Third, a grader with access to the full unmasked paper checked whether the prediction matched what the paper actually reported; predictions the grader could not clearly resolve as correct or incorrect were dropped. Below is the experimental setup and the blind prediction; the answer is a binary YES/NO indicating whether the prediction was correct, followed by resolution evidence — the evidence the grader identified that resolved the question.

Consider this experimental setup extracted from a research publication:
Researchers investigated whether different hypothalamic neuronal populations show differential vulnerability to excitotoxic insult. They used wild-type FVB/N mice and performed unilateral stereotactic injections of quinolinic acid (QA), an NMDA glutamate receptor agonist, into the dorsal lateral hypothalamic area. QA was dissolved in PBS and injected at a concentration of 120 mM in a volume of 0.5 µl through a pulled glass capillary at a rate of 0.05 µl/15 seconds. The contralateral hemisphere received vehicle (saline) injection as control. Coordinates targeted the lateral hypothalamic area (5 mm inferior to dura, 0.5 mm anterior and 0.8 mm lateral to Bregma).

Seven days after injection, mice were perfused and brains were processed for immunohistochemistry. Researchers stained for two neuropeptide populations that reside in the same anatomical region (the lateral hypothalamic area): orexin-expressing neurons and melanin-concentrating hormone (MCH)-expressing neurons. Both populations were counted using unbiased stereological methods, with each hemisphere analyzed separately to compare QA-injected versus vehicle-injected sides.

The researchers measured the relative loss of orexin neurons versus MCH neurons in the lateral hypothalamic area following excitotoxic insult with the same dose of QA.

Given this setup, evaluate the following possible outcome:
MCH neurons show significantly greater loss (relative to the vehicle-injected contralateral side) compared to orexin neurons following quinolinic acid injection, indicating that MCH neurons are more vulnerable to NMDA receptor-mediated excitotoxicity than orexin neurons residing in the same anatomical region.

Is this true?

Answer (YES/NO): YES